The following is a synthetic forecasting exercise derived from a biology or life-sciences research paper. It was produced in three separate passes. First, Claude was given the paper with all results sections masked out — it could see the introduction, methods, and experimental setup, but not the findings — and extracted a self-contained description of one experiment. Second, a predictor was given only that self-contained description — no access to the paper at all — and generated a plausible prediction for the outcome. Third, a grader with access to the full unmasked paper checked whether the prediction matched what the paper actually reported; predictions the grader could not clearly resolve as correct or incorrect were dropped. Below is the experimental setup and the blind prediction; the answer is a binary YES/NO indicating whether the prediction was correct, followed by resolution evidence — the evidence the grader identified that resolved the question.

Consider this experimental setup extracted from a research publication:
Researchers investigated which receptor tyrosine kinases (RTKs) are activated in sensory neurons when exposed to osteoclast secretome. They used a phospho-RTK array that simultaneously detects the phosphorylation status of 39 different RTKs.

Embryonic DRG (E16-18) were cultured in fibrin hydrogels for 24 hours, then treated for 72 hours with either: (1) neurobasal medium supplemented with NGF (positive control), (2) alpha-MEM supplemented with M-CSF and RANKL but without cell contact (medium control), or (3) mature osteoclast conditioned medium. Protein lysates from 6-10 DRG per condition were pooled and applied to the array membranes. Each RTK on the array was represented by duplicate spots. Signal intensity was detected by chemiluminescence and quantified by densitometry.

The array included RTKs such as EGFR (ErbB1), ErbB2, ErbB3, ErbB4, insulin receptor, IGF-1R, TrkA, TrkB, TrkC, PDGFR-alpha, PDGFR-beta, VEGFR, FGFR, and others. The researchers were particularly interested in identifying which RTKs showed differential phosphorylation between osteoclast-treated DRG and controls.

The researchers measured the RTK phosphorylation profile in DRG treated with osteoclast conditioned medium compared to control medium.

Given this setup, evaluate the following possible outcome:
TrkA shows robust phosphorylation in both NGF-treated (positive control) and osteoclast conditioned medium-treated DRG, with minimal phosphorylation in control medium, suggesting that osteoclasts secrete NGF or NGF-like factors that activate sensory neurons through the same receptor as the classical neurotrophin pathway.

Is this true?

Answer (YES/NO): NO